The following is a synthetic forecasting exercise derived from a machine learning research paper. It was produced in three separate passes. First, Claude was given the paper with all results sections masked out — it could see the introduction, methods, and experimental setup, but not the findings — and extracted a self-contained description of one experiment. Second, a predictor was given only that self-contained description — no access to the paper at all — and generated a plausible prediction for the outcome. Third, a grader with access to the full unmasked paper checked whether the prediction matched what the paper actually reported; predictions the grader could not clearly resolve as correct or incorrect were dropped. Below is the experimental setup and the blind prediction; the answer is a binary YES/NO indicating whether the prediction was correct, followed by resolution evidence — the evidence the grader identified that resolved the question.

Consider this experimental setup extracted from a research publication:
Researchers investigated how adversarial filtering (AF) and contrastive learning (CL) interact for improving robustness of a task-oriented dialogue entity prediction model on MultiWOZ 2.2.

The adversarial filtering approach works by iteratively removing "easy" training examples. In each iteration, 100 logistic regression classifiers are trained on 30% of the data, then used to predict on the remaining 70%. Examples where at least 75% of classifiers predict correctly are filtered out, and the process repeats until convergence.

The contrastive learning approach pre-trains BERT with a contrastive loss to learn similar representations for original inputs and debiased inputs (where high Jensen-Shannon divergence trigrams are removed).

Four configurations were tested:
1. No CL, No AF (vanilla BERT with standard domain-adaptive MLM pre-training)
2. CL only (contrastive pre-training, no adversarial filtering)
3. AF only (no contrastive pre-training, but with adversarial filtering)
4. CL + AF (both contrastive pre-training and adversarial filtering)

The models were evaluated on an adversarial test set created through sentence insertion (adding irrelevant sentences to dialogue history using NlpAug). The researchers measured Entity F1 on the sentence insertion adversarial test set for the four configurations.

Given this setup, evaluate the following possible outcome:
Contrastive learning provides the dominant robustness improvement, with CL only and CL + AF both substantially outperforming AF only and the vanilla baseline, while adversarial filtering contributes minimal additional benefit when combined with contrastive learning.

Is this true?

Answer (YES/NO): NO